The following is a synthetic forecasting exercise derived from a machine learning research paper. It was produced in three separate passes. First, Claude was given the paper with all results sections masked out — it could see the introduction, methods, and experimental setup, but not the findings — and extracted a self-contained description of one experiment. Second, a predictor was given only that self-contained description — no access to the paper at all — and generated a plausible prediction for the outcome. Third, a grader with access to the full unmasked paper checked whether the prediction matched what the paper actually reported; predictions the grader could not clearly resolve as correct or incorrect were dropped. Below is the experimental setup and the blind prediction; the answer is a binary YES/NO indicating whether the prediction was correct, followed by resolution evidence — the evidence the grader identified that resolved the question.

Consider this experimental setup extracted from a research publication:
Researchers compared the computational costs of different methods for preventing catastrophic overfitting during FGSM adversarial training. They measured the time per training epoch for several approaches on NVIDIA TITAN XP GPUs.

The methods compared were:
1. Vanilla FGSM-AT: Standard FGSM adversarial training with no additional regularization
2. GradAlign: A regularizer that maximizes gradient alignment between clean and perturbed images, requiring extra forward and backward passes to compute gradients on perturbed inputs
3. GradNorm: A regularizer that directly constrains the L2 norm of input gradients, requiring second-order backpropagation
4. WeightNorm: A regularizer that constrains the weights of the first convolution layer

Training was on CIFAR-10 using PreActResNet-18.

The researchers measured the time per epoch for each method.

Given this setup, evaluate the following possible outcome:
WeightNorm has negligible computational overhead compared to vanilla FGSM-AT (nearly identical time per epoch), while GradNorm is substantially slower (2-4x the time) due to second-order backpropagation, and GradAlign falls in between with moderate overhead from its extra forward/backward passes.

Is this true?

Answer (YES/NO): YES